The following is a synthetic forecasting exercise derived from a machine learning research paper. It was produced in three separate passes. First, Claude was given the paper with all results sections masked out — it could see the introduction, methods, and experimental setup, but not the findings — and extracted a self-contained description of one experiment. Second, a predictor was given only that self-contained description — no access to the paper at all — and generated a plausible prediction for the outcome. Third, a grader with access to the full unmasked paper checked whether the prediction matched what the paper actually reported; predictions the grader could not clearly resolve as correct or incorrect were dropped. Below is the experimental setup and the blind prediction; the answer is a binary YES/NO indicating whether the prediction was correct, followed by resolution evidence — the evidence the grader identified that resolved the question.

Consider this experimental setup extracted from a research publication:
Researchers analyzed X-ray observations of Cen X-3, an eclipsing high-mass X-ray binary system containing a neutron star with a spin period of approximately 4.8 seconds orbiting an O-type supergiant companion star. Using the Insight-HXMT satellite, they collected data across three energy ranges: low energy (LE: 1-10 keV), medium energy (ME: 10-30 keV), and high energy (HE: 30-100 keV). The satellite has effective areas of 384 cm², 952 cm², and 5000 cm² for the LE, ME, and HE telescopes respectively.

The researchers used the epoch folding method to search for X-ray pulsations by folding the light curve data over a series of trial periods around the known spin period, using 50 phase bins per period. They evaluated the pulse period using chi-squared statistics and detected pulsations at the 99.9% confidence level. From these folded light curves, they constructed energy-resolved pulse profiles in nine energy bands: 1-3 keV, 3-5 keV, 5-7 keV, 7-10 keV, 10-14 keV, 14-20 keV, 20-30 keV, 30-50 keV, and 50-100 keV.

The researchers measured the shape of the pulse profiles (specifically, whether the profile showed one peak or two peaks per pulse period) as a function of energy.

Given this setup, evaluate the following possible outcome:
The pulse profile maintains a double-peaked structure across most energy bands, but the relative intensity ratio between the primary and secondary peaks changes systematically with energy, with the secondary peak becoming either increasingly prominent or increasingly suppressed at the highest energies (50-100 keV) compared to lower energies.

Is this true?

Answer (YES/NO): NO